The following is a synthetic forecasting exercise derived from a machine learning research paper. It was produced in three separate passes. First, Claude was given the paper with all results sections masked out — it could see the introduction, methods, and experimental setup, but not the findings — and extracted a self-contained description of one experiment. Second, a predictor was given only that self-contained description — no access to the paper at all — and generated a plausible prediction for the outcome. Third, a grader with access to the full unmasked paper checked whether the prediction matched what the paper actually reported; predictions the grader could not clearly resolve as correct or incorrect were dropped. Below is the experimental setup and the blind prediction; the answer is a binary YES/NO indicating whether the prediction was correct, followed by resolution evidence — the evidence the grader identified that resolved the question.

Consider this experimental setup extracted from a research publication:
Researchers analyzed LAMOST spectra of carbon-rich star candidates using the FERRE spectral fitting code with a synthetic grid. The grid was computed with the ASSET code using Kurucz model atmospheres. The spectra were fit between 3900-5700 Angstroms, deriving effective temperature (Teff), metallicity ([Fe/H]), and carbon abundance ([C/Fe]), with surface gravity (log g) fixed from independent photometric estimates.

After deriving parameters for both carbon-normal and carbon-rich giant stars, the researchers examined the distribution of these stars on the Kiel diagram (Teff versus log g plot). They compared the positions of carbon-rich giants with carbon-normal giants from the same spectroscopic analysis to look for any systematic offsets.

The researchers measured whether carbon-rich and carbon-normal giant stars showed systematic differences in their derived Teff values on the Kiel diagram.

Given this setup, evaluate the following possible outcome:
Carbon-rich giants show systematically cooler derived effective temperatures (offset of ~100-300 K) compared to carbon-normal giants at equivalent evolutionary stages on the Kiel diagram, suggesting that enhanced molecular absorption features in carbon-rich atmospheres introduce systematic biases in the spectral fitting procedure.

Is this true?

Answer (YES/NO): NO